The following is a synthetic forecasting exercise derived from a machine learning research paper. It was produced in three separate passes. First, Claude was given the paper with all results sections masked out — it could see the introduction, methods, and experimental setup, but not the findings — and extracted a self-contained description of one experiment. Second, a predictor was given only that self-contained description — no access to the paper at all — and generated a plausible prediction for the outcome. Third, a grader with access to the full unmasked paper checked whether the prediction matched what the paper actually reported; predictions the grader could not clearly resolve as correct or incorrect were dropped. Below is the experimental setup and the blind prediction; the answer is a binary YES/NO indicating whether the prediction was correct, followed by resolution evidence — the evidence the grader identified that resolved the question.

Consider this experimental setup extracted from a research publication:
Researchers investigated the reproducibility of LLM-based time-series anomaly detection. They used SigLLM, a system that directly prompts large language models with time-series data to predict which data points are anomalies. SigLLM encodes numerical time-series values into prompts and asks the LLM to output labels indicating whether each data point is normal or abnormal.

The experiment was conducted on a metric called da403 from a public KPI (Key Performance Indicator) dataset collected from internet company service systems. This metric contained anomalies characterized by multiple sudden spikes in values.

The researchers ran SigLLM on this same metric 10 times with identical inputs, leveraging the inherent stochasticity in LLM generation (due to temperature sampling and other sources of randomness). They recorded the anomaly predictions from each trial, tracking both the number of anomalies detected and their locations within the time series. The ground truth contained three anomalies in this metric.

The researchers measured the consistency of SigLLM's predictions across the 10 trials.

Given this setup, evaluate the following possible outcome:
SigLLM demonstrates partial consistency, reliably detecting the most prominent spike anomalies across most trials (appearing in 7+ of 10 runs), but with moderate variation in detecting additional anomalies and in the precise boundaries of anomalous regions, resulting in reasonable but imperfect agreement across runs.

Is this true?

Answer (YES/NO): NO